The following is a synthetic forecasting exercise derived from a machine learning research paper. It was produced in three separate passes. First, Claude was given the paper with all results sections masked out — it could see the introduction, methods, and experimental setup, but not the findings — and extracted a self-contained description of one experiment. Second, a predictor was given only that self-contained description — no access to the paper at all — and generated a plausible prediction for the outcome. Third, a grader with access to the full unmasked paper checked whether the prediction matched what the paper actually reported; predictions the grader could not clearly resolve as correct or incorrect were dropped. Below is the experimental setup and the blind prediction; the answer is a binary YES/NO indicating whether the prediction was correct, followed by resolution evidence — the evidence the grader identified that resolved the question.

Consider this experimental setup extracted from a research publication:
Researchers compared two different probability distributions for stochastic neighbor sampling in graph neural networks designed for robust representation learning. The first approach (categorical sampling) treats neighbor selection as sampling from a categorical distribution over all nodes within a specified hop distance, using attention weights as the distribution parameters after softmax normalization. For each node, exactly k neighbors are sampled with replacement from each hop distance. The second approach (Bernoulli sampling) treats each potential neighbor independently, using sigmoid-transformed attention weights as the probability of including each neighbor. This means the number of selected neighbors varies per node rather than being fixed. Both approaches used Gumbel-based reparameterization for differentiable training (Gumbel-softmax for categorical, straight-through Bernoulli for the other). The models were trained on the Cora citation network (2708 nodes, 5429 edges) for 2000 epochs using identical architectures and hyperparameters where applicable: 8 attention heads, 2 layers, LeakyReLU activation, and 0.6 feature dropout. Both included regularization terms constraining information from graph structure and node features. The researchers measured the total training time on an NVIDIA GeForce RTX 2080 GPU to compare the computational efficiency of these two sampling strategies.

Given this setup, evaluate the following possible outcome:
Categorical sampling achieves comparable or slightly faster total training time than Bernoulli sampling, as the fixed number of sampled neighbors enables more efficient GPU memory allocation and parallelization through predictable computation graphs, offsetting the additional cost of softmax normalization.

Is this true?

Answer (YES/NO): NO